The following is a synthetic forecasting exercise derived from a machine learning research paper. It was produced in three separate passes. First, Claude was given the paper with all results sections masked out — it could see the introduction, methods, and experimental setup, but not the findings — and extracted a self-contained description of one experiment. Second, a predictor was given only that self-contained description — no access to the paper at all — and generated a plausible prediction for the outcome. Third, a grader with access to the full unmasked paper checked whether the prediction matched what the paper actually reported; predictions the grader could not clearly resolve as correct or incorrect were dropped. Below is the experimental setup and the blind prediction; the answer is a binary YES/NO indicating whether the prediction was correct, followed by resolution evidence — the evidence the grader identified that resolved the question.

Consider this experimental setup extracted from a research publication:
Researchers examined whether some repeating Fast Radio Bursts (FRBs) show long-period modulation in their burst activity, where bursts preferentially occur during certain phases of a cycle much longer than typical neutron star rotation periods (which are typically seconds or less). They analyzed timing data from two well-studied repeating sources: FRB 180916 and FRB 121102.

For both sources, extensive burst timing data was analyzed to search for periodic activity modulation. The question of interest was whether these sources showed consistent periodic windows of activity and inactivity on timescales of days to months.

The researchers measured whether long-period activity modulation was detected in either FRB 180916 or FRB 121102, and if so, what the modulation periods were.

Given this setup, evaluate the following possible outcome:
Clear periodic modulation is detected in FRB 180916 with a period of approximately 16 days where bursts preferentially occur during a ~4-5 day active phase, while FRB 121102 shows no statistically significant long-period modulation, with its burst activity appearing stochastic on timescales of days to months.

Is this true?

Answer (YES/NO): NO